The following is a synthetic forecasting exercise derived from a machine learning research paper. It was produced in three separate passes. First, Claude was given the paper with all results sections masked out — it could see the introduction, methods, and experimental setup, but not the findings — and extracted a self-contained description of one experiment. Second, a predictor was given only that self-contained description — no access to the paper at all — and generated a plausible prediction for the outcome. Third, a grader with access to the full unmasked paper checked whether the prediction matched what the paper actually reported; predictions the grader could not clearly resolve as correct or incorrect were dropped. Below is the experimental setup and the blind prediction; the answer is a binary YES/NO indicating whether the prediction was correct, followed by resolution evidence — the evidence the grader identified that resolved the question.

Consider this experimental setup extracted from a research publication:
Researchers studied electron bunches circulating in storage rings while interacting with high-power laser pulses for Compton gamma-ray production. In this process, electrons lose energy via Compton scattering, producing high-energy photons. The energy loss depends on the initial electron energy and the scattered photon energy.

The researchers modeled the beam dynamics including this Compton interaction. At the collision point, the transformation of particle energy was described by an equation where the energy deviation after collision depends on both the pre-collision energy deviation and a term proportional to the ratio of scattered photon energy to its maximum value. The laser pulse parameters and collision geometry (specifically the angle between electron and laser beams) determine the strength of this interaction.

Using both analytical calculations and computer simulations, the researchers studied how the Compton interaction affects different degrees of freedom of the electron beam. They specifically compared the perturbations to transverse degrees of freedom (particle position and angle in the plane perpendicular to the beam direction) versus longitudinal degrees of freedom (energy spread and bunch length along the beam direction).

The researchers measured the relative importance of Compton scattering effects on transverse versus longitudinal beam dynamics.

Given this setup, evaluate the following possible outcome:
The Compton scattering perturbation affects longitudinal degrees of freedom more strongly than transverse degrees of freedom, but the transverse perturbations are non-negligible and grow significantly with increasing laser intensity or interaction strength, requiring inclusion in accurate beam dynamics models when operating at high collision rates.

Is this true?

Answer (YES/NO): NO